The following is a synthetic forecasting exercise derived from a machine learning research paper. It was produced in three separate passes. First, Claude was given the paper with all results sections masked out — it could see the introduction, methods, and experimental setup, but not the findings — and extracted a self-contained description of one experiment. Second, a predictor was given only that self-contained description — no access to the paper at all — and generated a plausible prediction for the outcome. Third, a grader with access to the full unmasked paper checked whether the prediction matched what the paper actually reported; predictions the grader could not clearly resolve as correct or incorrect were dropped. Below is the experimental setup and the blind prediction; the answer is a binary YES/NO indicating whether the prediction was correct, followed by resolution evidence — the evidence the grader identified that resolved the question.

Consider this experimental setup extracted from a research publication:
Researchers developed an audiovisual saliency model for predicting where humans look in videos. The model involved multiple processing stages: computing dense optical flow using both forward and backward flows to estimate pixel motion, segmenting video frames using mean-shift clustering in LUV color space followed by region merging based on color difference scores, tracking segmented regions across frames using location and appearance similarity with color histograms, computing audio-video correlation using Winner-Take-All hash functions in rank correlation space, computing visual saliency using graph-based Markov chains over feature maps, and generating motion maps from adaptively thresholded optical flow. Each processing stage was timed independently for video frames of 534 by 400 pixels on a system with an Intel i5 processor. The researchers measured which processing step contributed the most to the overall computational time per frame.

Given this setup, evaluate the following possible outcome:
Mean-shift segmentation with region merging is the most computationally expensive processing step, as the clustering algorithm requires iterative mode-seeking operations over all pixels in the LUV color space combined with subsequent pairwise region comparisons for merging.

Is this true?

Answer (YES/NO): YES